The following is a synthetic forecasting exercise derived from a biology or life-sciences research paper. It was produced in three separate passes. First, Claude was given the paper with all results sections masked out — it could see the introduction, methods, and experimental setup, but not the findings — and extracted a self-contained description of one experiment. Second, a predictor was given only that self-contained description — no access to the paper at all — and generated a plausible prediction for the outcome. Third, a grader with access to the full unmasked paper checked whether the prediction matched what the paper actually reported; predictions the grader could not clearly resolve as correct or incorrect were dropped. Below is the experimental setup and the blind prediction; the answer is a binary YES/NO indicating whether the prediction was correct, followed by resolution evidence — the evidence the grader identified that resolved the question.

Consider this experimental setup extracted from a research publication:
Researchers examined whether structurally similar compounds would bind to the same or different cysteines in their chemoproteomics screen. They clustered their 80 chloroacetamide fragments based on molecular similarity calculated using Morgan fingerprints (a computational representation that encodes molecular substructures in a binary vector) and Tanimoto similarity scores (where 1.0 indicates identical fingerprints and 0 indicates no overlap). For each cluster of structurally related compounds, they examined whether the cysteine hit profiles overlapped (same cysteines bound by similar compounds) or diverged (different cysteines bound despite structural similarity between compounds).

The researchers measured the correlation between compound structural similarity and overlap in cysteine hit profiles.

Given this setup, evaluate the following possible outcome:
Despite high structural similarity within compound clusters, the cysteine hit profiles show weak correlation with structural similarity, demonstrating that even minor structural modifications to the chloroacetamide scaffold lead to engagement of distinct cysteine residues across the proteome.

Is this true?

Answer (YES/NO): NO